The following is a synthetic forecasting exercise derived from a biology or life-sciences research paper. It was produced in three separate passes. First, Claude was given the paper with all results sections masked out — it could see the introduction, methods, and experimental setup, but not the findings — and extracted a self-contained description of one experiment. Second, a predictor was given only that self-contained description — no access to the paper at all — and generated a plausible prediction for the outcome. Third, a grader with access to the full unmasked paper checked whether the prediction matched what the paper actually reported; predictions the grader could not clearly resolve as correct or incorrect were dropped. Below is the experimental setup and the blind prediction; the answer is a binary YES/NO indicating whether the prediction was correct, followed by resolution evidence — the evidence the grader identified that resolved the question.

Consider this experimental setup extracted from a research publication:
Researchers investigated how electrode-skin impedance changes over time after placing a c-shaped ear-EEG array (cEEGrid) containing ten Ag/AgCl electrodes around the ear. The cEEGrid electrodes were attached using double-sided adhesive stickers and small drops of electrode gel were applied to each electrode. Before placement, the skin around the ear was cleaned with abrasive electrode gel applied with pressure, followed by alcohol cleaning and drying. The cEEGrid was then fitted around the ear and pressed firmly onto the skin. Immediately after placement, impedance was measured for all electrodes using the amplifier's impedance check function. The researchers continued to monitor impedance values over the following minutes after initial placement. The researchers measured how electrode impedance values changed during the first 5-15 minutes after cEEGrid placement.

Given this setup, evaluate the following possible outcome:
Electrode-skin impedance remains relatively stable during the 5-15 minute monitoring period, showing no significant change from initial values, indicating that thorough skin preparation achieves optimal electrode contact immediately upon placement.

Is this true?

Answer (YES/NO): NO